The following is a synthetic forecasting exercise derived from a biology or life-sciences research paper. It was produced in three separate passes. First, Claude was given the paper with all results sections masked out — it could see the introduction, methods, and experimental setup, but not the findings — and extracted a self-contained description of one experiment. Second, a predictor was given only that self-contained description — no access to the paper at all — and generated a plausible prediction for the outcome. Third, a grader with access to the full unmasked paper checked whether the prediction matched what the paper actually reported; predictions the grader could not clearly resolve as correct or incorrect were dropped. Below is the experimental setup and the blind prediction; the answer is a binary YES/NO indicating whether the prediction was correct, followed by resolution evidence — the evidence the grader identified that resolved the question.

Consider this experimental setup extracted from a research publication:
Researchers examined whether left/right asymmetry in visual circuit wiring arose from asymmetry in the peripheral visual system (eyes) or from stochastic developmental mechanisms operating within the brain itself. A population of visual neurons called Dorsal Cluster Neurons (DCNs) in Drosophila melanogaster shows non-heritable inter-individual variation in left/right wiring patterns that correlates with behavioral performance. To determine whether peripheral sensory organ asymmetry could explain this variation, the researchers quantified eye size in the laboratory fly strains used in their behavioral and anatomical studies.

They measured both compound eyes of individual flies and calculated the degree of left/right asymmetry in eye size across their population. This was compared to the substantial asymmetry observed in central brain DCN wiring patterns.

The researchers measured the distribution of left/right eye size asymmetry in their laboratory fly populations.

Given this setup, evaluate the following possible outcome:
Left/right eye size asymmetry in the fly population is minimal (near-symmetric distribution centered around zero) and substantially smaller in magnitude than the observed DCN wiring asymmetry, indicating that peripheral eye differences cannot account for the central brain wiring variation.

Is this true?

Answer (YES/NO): YES